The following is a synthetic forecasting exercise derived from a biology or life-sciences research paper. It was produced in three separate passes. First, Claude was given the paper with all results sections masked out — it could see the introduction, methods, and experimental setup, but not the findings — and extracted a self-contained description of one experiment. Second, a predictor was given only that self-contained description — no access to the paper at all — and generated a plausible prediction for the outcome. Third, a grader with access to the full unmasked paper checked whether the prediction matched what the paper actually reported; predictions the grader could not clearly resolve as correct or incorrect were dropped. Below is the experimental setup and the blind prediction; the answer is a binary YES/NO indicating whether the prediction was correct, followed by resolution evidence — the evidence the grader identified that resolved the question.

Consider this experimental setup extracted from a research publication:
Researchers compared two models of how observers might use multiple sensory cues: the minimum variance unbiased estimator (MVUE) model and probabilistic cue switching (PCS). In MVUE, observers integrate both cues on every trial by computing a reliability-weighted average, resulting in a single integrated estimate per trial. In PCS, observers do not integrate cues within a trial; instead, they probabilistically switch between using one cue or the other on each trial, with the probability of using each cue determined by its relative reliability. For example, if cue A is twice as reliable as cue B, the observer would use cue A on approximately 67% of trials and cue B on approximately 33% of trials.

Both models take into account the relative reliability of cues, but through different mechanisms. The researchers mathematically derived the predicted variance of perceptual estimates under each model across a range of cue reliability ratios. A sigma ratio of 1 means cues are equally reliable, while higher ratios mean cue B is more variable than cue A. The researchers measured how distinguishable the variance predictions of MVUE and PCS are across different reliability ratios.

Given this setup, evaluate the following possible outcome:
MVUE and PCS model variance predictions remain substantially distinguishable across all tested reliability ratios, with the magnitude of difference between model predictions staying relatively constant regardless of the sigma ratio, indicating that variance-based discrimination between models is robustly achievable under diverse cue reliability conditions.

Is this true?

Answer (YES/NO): NO